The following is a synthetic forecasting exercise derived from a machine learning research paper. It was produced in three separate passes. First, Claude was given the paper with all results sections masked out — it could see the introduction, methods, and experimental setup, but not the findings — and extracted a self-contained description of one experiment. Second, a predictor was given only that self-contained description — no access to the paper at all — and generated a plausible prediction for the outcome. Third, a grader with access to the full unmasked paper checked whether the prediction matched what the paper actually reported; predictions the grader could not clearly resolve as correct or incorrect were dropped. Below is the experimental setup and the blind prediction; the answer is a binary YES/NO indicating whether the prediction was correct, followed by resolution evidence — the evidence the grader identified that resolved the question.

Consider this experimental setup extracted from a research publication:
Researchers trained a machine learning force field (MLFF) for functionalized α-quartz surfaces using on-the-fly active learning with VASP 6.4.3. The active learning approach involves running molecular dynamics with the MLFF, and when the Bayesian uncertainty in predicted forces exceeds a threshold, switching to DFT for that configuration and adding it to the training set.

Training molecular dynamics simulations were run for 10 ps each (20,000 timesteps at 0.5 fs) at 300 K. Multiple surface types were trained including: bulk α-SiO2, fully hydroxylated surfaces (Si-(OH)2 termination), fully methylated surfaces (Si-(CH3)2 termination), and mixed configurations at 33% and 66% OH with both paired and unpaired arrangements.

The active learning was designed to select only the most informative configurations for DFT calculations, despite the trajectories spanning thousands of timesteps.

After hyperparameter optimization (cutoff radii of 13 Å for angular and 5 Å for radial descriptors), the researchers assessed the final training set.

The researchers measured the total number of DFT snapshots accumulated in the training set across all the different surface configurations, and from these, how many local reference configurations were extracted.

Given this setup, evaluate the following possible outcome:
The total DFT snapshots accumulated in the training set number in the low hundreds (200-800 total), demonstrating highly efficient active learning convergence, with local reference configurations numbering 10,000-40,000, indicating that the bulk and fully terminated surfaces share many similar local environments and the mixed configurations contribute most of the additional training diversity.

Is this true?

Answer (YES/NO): NO